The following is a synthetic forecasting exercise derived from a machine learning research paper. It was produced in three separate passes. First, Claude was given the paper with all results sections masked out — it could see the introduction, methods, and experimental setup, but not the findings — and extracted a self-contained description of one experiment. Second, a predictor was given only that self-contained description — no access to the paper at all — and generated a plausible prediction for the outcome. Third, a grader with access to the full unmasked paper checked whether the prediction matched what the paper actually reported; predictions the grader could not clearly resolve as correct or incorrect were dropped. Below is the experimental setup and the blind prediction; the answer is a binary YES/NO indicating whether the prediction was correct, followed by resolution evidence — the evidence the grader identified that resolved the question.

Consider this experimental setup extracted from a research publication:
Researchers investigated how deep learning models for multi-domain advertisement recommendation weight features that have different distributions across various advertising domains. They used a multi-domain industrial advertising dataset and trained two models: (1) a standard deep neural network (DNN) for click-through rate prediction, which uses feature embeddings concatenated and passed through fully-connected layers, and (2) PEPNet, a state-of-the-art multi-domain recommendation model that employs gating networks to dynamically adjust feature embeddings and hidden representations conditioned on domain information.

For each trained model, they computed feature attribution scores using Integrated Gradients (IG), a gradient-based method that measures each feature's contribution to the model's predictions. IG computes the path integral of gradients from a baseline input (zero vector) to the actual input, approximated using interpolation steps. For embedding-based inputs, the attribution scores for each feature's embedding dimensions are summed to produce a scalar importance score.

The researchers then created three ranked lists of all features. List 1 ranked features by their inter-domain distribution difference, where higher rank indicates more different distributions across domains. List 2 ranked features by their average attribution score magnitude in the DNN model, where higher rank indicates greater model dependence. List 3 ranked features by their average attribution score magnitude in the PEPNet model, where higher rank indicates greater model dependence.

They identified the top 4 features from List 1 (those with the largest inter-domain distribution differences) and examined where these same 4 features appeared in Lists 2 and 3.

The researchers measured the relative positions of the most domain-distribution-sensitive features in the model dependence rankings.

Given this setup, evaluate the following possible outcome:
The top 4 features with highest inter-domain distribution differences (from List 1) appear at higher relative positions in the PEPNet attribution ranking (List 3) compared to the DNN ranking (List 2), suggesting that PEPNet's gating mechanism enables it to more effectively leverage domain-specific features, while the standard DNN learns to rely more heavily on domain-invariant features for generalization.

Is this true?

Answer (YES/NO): NO